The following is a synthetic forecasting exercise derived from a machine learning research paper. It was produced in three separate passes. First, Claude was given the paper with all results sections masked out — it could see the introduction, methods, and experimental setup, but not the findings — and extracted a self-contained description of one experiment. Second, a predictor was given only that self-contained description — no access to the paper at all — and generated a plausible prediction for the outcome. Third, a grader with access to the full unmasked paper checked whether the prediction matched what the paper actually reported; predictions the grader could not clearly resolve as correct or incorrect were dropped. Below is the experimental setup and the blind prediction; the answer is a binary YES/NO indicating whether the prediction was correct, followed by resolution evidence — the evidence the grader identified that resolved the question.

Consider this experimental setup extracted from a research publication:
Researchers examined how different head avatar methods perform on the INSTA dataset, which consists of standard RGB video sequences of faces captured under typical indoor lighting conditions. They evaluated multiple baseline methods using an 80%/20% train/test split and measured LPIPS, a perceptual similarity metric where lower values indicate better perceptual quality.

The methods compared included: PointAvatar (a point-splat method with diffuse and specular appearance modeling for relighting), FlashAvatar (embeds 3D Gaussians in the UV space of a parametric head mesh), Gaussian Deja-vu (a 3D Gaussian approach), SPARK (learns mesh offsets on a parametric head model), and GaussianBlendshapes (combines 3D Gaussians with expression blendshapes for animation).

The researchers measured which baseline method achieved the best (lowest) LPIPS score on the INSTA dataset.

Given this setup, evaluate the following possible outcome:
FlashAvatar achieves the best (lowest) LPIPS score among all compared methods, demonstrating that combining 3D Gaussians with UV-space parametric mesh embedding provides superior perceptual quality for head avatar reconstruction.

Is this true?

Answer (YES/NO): YES